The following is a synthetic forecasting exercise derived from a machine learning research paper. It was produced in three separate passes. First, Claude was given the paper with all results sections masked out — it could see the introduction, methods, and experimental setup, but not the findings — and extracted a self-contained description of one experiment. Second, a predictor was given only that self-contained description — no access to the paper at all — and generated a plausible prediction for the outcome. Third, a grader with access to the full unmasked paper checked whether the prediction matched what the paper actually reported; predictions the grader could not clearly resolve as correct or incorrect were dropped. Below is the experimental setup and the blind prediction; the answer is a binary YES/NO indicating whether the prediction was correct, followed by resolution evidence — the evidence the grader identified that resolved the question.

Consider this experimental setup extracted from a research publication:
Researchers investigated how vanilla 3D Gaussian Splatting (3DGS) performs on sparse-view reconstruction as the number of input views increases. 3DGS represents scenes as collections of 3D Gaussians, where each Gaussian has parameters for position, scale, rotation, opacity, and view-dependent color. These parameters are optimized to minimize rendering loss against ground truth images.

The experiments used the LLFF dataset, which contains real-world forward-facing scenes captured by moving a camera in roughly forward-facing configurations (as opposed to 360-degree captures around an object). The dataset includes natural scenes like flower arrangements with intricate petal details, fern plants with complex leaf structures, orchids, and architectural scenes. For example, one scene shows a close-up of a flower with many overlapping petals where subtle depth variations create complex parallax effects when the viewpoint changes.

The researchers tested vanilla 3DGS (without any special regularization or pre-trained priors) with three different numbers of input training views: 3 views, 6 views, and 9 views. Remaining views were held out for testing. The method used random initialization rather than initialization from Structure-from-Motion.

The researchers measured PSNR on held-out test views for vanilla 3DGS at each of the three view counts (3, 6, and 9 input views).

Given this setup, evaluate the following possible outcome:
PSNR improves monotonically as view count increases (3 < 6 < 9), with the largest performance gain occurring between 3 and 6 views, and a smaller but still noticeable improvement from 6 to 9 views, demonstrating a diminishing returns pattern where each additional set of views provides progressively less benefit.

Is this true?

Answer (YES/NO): YES